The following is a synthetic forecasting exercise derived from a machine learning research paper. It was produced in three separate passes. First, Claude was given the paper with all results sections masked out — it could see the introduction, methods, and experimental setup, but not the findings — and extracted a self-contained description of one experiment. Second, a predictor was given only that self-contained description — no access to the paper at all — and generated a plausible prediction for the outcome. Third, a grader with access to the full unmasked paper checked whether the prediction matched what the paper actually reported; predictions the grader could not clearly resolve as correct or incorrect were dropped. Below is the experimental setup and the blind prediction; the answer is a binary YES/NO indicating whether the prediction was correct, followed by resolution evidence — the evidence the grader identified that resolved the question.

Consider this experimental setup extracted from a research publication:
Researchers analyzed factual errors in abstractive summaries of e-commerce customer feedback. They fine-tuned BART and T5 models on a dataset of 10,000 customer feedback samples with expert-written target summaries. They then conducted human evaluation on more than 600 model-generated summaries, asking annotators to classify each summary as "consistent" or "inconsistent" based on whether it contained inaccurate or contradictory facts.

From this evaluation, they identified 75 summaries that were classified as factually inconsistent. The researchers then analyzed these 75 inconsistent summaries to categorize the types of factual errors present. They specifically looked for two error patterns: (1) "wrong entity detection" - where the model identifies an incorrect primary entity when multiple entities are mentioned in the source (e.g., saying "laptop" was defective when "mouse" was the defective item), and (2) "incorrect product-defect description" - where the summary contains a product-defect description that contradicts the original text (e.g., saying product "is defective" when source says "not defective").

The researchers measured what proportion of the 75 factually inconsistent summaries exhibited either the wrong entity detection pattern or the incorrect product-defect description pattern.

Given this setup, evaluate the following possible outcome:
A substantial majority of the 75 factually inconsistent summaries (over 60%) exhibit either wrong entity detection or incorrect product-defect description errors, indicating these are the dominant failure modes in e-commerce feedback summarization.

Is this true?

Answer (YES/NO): YES